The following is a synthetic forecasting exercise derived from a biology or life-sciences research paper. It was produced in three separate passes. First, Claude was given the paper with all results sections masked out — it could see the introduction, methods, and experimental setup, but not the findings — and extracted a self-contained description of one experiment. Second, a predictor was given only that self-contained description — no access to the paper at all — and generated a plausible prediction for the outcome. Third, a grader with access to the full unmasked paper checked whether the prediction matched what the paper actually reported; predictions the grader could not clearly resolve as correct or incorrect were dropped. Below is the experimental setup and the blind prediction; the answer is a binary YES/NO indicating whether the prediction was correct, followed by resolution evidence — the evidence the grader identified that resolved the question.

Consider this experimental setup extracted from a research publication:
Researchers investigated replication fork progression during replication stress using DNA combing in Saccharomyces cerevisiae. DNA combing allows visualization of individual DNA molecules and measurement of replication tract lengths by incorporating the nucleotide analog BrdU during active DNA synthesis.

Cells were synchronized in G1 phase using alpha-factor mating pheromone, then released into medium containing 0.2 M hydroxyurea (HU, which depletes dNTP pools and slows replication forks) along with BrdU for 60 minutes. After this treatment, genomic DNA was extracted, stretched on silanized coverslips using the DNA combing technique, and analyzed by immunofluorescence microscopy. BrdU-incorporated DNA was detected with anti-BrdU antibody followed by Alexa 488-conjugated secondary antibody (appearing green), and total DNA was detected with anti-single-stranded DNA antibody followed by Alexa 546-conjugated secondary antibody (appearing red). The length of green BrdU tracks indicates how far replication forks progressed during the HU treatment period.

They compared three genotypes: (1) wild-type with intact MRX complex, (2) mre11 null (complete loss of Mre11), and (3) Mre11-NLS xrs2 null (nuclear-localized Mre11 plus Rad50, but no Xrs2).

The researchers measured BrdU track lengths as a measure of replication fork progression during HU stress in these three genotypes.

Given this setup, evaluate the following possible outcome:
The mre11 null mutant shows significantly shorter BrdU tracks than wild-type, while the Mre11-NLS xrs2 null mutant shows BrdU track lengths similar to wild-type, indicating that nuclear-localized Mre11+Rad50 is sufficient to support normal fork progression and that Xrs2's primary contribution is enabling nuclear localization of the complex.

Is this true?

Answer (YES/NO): NO